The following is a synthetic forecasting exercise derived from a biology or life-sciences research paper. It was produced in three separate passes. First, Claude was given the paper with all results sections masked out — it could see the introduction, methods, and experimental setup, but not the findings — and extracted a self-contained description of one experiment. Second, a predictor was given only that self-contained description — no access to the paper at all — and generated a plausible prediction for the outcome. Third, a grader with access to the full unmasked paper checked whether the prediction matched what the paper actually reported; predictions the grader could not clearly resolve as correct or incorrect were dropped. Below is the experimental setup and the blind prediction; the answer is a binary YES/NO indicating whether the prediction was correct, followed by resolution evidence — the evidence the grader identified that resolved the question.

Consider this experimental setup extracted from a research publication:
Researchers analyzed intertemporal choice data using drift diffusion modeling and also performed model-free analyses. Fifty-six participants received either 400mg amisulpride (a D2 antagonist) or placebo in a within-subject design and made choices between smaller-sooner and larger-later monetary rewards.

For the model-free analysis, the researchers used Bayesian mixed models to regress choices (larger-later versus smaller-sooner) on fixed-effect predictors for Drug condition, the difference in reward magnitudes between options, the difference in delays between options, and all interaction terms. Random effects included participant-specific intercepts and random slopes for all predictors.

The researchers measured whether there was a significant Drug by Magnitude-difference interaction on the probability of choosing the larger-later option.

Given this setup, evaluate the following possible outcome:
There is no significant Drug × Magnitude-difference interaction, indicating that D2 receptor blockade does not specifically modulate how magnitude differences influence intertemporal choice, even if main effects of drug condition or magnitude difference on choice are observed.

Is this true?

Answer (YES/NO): YES